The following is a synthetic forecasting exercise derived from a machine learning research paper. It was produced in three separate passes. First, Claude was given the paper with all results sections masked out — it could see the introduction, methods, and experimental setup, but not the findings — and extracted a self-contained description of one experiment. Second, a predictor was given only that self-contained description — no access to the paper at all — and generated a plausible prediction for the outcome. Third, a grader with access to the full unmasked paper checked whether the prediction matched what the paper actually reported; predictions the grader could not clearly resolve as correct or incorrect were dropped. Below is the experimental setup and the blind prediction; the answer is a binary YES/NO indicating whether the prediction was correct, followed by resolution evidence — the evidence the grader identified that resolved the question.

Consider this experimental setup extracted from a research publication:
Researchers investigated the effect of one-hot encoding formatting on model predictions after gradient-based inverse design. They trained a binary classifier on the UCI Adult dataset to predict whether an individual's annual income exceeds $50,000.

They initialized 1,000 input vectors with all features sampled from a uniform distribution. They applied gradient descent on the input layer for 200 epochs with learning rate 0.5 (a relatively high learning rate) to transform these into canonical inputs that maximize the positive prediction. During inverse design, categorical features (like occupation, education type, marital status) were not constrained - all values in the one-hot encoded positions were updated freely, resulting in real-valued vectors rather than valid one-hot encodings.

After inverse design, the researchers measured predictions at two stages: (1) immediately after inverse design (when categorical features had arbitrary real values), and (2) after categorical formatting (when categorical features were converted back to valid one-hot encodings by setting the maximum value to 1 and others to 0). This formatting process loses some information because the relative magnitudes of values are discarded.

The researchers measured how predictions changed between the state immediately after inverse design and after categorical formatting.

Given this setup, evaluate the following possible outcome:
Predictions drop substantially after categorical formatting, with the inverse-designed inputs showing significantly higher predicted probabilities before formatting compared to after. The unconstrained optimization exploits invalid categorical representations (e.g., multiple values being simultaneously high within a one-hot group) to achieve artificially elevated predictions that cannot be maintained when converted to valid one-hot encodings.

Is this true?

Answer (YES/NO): NO